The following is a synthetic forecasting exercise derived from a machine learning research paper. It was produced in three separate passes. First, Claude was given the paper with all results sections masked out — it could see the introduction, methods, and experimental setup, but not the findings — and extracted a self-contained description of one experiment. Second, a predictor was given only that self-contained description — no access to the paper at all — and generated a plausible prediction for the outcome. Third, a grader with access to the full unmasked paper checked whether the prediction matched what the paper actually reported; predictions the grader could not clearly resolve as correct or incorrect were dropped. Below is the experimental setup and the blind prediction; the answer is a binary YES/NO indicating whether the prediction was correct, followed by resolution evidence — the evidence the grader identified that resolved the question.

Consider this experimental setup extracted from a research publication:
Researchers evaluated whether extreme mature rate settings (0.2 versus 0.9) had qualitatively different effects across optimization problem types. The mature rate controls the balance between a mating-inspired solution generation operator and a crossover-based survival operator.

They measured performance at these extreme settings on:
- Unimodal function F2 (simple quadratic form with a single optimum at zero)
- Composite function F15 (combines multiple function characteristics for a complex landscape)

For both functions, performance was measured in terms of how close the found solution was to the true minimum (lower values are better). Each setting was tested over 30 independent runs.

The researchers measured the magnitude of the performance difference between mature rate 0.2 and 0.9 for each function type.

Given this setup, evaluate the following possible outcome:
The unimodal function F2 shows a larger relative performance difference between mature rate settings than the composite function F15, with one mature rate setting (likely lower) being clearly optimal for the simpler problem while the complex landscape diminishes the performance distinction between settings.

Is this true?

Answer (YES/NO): YES